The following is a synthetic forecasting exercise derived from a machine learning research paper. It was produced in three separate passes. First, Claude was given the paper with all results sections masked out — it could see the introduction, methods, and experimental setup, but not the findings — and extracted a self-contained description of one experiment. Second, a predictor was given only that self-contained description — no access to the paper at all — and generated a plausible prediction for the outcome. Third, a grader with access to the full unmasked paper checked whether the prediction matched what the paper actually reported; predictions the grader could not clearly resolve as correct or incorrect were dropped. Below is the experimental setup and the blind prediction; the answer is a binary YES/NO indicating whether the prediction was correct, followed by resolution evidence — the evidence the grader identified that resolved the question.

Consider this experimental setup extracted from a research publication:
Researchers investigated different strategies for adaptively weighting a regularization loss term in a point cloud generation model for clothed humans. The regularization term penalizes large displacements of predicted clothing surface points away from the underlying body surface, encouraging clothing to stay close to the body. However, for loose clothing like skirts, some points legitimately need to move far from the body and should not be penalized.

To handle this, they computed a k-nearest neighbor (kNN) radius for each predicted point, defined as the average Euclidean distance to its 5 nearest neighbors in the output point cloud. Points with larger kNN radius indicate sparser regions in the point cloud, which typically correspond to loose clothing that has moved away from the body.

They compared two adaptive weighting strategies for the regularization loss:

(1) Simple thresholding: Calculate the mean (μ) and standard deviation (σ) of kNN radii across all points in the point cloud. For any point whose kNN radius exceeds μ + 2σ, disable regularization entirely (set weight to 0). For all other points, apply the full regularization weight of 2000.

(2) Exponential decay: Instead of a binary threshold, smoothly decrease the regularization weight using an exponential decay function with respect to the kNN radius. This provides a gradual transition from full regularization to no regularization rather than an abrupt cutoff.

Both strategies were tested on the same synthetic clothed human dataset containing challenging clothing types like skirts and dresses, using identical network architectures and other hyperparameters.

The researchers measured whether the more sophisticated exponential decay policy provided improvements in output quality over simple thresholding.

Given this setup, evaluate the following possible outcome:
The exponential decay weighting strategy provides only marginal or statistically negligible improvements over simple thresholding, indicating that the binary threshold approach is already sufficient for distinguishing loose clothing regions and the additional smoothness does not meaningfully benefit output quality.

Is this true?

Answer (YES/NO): YES